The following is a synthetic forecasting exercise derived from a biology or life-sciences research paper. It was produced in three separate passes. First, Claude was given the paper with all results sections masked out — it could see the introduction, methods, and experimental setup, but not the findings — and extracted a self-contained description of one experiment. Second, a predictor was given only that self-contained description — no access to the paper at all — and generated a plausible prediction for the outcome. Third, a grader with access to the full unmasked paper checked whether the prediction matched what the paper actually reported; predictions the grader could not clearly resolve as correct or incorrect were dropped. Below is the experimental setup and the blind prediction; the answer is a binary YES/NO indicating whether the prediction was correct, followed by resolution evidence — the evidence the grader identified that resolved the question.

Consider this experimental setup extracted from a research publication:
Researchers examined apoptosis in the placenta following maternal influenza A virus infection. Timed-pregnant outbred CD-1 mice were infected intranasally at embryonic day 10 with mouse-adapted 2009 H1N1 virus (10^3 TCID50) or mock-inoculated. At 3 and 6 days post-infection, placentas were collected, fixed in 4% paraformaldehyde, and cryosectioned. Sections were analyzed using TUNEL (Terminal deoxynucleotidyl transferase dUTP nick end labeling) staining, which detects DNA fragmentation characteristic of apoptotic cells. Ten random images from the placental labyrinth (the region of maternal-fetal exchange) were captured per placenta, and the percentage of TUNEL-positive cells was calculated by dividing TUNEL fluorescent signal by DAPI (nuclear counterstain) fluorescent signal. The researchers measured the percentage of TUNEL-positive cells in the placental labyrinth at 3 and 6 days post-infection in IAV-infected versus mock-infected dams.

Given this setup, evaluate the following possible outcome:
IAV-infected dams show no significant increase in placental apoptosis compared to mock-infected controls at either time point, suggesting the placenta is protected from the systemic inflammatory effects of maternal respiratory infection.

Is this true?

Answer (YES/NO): NO